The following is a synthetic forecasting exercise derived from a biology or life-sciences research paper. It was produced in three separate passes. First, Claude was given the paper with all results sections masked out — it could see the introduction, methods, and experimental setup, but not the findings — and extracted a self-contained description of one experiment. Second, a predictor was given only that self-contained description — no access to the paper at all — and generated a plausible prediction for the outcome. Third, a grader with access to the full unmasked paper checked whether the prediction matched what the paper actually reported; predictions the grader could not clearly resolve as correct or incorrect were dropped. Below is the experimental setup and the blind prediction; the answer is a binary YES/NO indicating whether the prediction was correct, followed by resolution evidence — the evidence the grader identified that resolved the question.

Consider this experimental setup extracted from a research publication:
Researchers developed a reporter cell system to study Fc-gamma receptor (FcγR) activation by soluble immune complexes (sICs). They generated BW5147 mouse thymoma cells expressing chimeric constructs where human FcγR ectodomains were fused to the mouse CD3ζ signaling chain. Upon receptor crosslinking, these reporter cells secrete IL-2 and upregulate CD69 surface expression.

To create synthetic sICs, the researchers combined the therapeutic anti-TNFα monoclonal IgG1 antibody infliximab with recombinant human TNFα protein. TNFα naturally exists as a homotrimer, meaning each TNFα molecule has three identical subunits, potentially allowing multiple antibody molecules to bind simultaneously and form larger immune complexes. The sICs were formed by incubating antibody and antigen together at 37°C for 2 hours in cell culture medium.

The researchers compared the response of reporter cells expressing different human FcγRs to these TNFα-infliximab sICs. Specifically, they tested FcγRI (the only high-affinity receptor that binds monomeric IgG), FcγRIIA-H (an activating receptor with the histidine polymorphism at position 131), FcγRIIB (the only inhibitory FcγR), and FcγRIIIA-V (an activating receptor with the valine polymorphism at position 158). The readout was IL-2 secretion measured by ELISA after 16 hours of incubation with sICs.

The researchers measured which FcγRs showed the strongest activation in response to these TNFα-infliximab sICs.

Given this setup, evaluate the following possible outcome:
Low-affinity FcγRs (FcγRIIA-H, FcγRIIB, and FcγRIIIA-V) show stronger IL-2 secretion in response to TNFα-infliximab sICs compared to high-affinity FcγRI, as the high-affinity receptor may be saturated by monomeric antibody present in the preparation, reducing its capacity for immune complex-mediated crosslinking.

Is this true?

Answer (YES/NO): YES